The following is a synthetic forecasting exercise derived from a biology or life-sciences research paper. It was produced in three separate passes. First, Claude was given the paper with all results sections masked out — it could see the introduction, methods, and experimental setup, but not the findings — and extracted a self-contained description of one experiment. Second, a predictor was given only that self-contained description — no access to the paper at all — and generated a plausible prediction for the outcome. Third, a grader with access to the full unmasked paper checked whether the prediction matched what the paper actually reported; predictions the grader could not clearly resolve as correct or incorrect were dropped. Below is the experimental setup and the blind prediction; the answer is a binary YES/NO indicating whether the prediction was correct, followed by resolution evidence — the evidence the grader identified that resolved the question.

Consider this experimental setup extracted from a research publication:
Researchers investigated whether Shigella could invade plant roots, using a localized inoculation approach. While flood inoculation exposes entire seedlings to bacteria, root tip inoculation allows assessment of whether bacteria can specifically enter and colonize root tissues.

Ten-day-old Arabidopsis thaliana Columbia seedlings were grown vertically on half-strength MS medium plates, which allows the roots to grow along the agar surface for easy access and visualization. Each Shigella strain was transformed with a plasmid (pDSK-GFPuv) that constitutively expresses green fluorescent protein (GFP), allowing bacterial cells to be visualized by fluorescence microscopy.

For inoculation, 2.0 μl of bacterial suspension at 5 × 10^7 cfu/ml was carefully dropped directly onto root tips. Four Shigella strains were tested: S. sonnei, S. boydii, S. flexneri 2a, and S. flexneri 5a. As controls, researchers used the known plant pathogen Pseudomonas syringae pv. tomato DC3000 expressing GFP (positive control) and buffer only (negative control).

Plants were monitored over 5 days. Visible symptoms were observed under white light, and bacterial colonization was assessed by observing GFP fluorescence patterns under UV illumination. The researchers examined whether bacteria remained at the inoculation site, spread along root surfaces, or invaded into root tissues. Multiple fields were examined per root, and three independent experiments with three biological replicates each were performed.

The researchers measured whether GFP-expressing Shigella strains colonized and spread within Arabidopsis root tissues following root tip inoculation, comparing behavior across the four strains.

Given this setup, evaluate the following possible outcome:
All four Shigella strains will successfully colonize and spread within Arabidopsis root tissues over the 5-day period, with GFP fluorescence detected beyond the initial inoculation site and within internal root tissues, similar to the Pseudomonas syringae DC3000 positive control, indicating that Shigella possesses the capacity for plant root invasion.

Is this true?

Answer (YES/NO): NO